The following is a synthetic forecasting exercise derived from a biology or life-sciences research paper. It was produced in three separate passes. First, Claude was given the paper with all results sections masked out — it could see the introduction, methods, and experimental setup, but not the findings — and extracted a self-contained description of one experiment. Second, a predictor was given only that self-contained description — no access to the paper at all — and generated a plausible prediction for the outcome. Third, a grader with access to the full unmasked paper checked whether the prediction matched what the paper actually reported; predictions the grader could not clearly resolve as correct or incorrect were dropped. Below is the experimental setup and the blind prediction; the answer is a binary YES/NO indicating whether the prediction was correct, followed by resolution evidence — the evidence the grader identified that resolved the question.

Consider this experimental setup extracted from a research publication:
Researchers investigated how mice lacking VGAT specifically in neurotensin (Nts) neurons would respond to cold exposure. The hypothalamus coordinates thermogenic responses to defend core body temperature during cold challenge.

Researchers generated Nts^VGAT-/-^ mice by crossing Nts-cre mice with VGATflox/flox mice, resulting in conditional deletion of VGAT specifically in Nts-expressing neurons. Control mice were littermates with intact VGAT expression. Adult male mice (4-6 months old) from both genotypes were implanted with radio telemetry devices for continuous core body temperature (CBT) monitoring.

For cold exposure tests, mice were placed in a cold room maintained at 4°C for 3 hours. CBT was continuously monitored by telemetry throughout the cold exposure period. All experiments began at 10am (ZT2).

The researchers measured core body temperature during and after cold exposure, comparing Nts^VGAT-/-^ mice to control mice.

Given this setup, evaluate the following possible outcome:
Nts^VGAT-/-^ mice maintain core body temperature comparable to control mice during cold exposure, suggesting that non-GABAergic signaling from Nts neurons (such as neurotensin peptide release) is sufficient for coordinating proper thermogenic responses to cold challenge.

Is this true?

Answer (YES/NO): NO